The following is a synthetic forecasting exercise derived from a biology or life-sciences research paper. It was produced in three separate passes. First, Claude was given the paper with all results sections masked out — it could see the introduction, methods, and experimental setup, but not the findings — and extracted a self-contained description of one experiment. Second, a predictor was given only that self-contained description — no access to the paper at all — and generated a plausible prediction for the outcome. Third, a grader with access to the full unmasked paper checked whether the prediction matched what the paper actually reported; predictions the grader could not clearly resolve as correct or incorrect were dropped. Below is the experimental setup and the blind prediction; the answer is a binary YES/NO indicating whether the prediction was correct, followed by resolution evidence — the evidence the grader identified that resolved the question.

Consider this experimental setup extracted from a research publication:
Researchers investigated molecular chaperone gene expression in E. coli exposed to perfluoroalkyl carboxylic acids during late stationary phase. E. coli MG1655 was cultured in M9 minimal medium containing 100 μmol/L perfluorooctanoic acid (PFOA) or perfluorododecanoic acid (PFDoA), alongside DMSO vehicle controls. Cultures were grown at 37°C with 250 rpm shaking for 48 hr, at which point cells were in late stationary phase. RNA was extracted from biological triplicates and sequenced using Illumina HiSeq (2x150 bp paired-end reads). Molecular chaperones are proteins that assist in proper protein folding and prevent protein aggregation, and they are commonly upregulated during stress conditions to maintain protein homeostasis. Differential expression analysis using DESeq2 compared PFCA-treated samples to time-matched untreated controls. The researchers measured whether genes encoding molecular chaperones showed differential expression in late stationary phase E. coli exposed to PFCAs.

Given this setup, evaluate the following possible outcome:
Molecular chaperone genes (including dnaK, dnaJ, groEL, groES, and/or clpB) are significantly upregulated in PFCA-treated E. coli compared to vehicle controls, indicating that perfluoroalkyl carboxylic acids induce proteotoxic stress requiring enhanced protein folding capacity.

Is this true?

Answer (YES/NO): YES